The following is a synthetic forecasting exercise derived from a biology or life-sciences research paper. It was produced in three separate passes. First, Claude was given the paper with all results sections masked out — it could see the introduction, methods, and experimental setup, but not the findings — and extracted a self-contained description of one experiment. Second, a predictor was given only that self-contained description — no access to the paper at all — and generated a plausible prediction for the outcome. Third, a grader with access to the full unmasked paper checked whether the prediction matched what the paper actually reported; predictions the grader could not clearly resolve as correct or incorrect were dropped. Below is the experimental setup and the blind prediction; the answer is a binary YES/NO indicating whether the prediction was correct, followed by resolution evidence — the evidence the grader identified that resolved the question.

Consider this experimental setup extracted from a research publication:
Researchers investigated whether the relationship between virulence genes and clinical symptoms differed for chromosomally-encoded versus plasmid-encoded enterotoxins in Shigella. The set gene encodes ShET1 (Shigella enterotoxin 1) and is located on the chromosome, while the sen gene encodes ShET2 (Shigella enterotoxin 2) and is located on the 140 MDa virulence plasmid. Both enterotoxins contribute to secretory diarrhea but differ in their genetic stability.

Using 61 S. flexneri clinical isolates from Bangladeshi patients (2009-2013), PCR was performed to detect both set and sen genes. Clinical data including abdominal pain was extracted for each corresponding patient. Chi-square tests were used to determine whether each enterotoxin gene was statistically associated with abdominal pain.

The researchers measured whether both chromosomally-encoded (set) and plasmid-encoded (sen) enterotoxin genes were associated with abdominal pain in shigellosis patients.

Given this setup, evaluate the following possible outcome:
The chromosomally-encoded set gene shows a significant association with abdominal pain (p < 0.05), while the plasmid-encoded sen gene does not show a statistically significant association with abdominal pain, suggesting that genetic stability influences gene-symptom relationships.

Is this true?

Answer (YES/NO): NO